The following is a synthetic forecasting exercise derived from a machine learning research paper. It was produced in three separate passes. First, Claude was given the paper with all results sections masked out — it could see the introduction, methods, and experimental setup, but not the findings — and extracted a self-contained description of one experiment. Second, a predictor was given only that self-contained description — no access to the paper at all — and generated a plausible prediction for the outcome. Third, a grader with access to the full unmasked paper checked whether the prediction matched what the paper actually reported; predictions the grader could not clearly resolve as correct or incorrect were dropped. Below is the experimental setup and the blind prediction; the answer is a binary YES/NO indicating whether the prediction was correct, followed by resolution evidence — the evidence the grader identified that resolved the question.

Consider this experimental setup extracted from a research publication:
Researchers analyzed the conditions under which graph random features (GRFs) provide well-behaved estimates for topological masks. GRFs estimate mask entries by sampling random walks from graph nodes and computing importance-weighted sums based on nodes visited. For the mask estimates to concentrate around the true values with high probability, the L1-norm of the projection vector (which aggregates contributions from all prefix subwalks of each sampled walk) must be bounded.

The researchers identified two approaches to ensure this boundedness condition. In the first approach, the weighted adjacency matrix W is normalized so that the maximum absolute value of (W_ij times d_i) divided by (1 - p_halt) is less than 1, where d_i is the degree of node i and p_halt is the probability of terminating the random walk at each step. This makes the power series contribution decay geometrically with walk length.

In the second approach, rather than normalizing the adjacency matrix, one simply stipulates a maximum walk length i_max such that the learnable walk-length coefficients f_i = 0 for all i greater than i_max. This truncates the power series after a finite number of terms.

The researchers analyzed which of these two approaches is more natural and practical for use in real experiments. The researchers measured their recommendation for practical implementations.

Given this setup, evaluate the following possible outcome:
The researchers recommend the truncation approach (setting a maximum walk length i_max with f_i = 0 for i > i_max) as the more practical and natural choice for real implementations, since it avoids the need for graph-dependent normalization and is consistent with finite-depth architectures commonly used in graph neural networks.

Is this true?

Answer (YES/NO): NO